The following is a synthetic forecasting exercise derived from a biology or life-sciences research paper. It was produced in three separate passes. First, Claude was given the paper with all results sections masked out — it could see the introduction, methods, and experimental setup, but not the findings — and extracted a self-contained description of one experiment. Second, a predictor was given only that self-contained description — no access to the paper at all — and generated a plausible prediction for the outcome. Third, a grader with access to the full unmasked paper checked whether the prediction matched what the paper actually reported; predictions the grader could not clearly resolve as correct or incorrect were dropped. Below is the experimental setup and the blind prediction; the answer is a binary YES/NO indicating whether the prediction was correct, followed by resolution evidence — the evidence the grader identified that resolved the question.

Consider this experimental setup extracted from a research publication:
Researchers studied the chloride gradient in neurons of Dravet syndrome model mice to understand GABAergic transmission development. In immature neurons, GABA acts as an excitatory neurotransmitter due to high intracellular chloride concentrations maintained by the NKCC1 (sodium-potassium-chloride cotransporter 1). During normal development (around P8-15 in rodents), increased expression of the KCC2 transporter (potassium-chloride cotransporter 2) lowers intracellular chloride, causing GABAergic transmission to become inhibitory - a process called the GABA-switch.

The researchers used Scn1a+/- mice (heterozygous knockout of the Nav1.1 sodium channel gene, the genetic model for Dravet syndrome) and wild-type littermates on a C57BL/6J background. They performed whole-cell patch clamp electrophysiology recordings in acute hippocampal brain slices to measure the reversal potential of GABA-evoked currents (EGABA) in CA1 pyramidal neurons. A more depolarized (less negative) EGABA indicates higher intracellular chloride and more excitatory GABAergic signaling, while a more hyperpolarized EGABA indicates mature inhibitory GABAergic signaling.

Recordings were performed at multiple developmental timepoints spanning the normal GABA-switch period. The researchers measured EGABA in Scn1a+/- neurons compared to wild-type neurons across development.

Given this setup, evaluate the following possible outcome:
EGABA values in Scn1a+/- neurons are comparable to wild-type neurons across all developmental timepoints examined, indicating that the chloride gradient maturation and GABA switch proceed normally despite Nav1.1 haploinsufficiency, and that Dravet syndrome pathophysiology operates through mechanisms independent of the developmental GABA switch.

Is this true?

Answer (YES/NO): NO